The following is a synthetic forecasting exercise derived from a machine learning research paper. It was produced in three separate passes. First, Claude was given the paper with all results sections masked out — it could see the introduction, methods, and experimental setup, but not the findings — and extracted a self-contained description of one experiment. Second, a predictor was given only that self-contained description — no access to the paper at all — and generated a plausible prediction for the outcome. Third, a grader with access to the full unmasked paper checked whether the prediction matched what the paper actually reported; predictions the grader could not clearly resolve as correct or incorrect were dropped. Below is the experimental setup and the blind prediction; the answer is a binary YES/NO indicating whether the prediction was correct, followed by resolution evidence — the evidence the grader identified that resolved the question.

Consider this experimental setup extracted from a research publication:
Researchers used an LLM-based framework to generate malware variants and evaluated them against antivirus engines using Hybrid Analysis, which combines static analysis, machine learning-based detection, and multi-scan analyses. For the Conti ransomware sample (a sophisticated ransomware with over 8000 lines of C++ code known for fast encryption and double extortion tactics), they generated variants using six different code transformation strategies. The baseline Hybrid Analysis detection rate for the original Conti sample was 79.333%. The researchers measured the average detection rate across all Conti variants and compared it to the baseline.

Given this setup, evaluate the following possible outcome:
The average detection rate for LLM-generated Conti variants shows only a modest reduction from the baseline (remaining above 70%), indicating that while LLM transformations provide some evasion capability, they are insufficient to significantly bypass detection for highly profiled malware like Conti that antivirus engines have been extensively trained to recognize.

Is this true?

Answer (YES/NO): YES